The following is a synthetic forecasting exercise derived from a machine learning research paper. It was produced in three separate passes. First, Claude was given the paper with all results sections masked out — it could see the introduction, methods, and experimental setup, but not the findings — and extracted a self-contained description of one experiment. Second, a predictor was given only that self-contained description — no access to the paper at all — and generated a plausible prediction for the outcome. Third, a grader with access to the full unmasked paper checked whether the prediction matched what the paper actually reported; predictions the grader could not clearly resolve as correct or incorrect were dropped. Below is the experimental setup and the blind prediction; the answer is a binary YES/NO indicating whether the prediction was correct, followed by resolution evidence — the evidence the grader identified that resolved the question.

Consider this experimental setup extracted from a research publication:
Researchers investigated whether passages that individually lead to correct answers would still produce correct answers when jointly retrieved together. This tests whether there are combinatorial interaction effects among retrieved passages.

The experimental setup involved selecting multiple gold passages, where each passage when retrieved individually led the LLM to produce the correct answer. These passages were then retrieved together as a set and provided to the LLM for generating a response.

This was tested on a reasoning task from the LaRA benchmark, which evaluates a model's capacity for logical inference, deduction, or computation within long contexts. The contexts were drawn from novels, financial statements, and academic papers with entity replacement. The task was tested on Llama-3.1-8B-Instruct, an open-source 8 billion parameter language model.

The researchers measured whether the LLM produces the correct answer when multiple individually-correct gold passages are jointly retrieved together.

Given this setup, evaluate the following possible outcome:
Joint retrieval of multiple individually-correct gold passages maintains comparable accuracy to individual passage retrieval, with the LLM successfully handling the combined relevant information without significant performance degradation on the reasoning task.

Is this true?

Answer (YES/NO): NO